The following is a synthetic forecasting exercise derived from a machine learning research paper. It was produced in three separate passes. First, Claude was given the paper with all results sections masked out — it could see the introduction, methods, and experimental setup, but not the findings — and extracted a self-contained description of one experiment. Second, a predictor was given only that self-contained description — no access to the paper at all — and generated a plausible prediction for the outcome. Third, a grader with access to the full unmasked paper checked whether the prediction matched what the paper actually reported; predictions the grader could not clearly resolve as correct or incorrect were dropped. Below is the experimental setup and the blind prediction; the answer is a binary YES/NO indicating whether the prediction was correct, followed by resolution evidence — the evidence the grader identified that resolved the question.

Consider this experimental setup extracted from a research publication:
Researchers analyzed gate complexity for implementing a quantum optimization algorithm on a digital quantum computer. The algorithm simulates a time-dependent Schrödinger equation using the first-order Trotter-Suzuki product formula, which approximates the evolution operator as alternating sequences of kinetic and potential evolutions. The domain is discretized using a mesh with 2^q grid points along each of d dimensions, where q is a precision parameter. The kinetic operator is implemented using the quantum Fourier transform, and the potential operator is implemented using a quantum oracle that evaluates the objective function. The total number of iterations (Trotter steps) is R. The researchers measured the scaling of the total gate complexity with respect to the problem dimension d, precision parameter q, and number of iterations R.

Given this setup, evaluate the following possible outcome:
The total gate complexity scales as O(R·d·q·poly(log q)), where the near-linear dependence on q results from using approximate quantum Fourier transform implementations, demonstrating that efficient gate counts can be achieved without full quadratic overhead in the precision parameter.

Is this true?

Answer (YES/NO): YES